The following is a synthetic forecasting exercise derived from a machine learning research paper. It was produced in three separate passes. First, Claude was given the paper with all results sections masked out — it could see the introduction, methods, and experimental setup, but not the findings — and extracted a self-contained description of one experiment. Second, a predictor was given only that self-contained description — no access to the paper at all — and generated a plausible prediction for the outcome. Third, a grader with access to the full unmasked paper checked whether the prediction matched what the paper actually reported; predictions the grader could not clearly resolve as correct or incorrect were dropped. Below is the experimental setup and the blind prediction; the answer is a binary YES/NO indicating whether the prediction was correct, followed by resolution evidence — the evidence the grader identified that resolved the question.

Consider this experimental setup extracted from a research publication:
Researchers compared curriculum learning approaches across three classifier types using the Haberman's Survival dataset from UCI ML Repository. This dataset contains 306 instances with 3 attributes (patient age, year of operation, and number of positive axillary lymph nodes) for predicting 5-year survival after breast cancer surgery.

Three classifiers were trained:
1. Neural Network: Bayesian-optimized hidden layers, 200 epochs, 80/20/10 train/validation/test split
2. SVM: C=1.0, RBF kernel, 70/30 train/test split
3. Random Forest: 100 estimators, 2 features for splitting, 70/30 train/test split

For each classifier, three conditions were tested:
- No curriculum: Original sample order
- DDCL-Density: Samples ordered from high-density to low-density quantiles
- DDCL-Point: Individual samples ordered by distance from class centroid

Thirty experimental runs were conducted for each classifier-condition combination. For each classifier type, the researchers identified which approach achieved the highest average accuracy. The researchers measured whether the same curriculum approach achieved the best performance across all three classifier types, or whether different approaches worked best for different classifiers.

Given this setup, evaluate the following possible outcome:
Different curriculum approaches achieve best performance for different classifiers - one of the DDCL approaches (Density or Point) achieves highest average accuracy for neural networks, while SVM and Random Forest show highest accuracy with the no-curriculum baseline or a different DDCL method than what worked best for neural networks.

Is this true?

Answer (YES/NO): NO